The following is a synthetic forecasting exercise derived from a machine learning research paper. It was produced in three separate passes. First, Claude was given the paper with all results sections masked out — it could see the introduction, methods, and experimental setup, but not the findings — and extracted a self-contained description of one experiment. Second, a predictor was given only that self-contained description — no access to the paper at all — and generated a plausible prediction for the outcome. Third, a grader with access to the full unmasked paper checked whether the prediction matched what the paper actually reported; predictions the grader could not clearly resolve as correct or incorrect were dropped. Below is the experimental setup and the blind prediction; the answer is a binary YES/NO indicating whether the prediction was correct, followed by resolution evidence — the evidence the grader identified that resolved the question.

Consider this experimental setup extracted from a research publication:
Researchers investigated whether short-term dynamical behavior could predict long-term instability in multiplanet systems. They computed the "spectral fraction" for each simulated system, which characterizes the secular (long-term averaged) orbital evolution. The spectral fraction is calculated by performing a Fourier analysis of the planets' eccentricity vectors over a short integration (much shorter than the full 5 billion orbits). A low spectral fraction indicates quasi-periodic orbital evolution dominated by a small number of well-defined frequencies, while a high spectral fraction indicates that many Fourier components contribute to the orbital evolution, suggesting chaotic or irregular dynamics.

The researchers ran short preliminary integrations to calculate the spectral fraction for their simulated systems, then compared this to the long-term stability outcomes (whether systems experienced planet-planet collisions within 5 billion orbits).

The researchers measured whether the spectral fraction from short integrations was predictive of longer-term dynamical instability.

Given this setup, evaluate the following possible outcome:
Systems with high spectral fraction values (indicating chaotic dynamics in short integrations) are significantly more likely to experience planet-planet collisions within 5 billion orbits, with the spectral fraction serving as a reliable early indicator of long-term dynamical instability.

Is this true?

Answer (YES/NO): YES